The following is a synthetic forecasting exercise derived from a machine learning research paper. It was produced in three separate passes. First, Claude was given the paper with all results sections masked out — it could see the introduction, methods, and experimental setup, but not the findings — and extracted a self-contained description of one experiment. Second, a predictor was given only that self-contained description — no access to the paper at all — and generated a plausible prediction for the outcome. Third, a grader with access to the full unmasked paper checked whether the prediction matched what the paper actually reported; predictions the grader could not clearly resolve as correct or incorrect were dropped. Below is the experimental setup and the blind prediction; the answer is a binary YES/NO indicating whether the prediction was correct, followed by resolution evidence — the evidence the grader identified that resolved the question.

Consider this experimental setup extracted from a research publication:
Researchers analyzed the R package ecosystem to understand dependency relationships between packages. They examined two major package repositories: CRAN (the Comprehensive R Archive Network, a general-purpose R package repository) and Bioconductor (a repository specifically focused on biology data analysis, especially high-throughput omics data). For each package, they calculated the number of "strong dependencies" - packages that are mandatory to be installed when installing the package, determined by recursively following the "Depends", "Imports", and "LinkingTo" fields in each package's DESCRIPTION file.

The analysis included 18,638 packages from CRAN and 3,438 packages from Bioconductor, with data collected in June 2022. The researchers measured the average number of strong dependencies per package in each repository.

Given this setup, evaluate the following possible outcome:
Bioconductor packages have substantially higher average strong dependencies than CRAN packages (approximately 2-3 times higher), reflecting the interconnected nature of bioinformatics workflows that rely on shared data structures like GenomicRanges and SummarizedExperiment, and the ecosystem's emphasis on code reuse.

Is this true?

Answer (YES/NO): YES